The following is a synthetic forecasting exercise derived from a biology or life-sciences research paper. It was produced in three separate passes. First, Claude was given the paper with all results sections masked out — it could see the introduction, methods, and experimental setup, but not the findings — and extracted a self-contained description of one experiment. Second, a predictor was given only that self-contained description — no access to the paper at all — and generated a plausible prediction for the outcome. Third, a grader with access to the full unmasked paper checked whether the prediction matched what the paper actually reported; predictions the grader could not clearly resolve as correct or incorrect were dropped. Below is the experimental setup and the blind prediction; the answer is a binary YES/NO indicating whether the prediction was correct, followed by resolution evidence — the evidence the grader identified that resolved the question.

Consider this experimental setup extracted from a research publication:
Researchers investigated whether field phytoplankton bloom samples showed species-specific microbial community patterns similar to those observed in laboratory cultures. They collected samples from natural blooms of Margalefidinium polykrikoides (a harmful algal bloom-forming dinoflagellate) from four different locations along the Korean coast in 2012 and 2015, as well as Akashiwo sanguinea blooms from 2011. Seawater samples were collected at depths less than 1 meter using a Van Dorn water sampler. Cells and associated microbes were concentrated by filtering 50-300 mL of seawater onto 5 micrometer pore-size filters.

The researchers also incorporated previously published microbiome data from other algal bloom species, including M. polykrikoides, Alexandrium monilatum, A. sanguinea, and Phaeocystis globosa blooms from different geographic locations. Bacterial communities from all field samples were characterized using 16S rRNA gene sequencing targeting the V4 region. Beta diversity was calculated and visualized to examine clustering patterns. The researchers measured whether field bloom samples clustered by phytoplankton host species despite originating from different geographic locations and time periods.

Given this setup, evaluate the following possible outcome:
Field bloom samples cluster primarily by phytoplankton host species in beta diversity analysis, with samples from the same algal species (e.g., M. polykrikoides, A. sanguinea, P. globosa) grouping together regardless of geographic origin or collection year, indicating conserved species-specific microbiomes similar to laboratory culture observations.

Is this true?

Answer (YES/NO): YES